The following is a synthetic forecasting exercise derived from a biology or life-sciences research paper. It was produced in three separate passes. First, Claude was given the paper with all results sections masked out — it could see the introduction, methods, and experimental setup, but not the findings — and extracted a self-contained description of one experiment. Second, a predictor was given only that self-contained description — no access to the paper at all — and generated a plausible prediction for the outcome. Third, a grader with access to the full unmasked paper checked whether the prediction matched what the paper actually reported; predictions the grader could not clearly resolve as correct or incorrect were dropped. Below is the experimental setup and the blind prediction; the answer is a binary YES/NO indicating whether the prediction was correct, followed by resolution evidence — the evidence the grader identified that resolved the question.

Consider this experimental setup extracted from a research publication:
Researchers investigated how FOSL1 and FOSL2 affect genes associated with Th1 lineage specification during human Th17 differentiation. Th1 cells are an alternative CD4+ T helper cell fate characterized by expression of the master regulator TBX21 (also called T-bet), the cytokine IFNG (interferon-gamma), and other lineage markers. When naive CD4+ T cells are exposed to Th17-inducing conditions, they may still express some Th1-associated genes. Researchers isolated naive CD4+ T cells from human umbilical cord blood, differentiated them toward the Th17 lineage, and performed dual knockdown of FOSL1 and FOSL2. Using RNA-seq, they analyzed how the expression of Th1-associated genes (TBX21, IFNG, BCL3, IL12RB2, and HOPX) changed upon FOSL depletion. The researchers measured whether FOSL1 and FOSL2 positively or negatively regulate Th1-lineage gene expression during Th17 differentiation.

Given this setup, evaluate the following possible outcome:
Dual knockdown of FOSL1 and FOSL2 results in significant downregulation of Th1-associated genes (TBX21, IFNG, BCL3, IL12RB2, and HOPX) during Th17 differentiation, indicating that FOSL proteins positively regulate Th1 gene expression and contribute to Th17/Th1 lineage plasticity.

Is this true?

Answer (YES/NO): NO